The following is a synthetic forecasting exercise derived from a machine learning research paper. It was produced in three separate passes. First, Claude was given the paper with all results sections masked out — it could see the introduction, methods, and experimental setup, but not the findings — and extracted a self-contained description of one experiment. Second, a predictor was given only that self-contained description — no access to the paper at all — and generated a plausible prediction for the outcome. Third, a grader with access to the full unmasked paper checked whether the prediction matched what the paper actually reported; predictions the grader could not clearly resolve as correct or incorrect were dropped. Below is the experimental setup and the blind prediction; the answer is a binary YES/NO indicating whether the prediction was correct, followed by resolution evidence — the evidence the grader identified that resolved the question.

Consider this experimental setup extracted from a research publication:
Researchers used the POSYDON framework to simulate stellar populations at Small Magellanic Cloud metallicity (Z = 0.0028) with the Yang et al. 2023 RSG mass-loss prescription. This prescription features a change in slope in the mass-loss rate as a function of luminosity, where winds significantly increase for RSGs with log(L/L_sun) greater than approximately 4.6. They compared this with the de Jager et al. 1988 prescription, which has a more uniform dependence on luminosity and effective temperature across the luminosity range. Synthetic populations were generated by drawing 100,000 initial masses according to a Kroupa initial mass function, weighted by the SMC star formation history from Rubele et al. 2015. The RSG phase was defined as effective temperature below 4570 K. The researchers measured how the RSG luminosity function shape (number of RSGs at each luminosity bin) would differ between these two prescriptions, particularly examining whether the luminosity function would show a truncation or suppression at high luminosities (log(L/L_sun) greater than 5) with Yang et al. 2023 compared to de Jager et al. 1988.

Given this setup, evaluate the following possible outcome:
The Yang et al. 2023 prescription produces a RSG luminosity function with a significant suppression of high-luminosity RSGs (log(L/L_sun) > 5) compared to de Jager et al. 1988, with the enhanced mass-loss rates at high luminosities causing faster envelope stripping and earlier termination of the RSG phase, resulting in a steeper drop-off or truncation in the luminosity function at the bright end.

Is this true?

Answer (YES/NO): YES